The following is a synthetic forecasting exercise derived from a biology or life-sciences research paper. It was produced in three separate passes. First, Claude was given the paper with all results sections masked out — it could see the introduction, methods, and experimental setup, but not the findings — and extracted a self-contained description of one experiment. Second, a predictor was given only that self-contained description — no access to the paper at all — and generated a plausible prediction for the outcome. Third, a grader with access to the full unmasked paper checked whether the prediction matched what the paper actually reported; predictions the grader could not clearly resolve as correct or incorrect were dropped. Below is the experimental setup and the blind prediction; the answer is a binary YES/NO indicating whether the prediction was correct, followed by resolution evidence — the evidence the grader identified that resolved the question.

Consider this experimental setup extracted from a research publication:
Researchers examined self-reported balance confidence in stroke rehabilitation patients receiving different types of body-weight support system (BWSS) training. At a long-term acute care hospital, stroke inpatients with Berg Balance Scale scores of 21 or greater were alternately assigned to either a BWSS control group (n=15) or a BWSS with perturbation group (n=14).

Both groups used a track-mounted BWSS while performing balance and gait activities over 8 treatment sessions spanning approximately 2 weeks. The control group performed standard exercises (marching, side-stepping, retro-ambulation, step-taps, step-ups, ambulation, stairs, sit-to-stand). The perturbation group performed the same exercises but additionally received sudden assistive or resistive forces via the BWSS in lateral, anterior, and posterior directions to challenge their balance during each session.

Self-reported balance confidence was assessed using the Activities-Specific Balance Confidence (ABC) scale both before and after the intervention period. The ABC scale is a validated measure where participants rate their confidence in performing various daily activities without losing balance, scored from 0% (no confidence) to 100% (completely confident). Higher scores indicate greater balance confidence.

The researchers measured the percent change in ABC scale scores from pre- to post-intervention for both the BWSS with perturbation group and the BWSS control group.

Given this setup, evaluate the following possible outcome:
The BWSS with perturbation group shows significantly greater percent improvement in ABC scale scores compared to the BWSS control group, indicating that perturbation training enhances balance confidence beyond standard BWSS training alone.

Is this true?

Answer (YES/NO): NO